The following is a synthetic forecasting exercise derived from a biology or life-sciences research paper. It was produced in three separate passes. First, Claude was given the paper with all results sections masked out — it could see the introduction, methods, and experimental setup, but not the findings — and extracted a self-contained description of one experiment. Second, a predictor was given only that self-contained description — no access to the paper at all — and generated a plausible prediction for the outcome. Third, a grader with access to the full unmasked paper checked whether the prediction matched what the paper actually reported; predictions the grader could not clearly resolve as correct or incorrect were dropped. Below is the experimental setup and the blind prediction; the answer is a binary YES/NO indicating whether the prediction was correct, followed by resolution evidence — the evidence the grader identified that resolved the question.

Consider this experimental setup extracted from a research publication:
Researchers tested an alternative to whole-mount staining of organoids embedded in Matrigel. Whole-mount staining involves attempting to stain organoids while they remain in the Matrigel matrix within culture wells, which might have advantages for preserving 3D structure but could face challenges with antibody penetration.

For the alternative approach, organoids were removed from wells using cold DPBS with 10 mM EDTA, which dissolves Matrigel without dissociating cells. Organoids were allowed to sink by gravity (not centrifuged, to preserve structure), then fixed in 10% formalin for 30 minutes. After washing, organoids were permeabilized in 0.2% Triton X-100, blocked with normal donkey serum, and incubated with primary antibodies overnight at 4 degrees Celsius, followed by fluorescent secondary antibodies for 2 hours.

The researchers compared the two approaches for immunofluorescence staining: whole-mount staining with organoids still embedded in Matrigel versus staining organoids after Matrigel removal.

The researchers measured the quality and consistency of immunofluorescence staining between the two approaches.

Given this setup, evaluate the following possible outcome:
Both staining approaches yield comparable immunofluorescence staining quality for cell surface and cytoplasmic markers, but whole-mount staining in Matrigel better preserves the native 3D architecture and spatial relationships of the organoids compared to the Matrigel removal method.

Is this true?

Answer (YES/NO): NO